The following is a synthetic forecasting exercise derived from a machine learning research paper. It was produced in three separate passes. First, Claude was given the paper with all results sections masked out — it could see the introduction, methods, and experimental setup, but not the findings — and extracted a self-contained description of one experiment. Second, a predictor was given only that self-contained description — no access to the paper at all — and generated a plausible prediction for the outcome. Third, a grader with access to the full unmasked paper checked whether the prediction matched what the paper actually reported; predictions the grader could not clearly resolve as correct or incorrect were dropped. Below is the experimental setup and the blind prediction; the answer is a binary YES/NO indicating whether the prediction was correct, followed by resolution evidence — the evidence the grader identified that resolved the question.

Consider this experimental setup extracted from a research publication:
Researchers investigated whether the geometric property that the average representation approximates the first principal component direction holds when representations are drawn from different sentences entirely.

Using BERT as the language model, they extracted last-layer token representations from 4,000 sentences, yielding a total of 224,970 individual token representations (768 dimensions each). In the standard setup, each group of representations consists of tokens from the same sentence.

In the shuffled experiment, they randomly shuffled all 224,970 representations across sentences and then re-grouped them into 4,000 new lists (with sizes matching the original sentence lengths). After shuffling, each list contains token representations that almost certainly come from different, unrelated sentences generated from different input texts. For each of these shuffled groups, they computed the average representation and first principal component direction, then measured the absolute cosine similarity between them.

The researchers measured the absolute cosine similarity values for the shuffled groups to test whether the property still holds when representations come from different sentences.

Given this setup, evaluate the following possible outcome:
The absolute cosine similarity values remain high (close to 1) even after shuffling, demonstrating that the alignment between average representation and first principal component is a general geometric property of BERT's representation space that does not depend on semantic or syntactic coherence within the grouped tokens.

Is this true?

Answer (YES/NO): YES